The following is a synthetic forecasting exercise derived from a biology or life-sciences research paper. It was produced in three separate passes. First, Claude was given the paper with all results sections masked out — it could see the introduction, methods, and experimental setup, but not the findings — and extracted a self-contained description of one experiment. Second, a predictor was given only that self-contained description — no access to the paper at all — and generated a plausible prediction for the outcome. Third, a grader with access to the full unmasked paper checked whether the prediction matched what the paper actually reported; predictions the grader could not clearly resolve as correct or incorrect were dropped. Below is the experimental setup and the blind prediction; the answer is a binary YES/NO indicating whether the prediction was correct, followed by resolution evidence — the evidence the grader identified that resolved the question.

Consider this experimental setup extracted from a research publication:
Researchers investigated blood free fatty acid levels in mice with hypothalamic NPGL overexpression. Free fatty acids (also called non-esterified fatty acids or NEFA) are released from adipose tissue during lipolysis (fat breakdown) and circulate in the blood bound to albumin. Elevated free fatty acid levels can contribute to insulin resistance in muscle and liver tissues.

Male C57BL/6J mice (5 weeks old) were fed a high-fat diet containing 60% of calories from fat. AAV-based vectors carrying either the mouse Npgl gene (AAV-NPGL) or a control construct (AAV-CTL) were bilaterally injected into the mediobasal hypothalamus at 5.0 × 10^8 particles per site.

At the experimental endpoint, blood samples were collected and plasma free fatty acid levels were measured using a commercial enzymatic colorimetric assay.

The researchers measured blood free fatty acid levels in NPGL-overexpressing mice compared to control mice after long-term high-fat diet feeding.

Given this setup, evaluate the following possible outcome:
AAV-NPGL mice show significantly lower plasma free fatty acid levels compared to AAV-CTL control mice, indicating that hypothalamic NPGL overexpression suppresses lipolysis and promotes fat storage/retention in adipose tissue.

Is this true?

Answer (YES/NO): NO